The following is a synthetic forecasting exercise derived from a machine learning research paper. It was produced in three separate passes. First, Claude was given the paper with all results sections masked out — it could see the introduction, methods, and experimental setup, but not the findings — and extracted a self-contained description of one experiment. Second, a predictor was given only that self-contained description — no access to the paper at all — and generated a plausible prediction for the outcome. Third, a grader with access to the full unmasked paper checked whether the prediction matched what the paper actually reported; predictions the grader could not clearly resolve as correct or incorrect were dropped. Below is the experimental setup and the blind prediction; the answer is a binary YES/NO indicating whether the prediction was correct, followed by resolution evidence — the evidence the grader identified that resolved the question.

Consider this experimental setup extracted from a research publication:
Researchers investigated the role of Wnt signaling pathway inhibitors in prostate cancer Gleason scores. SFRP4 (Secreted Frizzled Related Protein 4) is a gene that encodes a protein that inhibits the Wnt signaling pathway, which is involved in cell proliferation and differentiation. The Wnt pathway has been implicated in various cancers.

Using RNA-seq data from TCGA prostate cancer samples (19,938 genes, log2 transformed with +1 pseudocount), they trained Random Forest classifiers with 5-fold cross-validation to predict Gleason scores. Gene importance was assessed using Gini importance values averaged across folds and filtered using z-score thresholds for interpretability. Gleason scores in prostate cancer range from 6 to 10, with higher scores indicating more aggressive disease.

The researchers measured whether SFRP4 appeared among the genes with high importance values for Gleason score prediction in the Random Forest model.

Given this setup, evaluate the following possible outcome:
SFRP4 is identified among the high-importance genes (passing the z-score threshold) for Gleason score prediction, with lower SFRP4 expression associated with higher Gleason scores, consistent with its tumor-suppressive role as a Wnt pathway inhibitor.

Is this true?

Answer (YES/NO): NO